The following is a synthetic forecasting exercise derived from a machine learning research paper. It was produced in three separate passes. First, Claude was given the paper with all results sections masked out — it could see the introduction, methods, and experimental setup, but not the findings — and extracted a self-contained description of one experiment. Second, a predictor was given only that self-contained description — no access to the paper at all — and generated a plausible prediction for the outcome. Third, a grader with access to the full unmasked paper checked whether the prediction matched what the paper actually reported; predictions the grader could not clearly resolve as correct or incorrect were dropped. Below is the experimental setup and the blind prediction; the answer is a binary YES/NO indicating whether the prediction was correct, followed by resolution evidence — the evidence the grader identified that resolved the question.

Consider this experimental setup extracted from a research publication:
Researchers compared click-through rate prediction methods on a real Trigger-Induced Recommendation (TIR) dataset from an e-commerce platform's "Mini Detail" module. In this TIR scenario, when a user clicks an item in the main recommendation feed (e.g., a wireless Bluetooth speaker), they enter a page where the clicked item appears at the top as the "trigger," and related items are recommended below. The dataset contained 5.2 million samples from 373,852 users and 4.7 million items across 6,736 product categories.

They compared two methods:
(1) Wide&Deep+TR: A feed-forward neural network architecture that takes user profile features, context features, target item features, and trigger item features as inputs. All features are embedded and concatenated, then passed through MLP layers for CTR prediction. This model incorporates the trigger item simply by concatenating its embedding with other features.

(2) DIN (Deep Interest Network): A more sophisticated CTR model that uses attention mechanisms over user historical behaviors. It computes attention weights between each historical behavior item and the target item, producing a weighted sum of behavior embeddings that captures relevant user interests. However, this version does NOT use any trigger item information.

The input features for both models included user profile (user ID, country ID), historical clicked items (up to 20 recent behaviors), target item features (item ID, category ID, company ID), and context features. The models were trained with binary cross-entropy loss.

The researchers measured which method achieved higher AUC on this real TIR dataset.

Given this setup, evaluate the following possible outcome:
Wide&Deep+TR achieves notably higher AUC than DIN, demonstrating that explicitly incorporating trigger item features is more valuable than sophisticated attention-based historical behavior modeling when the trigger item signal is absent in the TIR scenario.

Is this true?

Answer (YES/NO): YES